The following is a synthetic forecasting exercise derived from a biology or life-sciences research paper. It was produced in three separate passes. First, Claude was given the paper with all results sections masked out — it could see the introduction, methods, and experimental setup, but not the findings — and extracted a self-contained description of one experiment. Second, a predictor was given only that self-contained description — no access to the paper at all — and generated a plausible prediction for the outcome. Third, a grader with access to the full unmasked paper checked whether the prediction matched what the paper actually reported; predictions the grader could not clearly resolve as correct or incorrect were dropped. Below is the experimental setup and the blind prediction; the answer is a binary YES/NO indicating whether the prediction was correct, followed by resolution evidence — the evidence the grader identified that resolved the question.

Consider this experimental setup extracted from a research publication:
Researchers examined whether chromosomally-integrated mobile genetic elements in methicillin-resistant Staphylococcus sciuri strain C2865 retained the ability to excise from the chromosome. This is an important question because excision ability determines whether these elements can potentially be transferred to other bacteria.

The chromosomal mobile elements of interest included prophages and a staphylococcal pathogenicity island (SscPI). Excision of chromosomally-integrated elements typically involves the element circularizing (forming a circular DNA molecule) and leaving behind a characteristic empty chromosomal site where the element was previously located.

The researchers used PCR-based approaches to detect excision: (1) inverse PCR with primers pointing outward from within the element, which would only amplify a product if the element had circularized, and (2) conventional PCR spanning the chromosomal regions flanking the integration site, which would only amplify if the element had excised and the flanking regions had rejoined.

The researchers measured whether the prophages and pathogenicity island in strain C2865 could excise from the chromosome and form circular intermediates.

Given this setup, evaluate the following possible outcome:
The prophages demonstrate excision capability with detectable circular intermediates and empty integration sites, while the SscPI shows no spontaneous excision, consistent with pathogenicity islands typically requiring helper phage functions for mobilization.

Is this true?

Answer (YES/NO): NO